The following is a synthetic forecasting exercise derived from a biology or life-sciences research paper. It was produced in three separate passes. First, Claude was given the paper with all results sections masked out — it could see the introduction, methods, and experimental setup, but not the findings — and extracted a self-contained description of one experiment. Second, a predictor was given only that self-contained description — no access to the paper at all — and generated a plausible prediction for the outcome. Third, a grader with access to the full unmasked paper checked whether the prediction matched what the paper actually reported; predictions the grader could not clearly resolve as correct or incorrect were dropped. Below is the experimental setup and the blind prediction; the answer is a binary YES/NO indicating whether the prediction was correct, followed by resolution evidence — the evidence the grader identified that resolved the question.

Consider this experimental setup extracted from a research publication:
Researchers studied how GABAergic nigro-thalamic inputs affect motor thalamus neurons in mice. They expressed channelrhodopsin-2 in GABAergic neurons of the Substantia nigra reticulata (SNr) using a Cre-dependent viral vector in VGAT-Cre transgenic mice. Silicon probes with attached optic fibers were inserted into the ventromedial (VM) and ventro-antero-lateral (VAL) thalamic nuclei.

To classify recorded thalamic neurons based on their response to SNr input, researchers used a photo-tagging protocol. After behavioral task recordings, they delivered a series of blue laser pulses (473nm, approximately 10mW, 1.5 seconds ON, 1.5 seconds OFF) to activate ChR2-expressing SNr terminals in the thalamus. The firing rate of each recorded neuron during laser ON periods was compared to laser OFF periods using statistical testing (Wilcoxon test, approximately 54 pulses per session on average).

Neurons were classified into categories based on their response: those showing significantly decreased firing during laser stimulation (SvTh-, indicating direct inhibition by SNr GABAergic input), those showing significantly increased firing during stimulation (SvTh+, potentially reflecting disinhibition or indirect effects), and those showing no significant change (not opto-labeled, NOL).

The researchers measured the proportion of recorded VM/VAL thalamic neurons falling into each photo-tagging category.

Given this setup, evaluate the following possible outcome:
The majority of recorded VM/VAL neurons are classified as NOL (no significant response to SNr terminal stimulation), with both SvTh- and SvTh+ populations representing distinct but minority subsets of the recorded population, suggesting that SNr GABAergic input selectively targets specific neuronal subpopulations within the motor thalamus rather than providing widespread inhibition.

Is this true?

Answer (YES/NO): NO